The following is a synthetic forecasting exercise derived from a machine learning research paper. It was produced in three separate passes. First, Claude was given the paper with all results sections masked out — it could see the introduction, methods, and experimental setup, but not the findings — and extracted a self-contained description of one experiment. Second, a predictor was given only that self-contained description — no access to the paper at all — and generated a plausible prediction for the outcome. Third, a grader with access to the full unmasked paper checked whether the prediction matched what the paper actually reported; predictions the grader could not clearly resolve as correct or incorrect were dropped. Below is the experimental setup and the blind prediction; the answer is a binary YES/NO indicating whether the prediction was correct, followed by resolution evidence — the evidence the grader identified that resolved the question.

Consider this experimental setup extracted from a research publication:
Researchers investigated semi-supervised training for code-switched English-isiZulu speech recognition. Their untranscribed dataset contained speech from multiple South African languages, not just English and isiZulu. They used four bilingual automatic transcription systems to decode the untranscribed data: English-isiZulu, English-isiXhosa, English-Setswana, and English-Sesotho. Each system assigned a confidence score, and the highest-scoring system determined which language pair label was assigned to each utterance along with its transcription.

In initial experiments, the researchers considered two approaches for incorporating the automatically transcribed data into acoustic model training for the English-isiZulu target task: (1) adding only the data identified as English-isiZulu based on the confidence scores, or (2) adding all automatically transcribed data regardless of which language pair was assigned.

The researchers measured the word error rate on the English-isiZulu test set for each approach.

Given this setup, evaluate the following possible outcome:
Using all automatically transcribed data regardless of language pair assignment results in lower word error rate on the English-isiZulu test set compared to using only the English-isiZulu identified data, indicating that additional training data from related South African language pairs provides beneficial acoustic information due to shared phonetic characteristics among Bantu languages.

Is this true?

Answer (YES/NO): YES